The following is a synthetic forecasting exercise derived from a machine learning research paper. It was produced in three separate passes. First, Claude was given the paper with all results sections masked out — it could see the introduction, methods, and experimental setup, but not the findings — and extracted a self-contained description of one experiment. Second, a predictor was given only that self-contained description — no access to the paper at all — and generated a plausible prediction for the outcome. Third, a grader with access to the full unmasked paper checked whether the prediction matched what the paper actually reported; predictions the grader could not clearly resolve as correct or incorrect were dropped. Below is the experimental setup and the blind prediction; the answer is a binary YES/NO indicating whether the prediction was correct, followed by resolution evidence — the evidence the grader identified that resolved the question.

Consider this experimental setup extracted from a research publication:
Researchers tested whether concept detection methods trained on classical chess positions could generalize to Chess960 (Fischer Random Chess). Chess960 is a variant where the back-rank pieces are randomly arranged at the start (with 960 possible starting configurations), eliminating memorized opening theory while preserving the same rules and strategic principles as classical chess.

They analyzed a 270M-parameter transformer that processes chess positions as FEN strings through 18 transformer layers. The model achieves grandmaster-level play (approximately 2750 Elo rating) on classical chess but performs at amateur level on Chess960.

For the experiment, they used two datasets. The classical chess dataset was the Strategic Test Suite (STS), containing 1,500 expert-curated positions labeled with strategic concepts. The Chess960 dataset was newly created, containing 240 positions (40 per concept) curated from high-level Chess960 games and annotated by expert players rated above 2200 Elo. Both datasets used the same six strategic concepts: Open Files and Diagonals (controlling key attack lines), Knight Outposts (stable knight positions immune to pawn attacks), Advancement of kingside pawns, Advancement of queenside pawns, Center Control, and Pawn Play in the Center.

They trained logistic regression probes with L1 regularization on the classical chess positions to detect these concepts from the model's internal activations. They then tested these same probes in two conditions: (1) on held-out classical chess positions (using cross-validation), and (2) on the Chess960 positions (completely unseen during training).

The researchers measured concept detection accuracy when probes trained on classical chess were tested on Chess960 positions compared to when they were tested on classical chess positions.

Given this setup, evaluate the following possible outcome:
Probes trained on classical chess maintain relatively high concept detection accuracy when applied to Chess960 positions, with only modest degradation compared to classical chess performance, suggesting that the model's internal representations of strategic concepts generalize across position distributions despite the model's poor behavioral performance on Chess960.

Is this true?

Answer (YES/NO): NO